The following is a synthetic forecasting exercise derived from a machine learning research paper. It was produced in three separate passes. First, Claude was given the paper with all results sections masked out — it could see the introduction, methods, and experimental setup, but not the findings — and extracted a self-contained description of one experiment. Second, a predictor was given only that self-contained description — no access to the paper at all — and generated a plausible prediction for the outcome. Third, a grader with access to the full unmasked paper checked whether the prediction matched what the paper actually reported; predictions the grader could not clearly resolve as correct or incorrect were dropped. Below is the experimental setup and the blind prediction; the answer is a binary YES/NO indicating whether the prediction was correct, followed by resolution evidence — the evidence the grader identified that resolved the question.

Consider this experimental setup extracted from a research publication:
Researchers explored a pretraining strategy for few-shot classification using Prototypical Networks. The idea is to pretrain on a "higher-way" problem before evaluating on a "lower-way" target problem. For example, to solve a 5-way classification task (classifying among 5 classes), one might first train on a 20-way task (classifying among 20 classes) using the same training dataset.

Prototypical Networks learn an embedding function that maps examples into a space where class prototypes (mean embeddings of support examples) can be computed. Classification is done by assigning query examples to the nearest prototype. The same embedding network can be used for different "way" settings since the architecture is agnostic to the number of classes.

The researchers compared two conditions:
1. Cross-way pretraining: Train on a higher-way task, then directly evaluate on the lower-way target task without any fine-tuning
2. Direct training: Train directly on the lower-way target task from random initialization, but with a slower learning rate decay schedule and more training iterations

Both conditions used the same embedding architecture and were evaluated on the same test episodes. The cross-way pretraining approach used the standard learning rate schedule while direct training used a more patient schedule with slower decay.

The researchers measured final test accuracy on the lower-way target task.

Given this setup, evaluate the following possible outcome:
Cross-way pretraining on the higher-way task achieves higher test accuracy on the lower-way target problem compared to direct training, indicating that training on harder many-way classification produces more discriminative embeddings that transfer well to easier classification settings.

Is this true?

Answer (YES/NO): NO